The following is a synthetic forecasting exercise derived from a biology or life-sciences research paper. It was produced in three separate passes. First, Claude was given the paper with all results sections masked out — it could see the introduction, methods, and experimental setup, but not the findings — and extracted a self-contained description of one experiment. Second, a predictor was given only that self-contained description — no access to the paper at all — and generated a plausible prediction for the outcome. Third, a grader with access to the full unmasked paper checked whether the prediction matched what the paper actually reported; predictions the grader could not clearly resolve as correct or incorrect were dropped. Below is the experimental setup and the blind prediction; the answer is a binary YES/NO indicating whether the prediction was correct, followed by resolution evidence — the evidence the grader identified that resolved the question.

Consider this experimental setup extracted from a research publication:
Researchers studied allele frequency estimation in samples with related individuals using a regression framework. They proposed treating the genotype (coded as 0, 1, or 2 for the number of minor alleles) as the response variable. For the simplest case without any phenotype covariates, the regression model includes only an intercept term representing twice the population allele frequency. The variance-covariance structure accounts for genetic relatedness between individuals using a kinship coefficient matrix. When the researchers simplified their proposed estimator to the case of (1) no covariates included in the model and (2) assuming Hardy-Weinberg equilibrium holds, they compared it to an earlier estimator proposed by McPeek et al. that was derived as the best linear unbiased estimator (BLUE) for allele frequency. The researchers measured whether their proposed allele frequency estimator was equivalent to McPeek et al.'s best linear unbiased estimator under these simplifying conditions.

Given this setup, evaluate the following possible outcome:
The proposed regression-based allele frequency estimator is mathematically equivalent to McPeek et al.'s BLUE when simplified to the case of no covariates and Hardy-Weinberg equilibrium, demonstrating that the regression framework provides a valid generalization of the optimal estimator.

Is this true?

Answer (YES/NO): YES